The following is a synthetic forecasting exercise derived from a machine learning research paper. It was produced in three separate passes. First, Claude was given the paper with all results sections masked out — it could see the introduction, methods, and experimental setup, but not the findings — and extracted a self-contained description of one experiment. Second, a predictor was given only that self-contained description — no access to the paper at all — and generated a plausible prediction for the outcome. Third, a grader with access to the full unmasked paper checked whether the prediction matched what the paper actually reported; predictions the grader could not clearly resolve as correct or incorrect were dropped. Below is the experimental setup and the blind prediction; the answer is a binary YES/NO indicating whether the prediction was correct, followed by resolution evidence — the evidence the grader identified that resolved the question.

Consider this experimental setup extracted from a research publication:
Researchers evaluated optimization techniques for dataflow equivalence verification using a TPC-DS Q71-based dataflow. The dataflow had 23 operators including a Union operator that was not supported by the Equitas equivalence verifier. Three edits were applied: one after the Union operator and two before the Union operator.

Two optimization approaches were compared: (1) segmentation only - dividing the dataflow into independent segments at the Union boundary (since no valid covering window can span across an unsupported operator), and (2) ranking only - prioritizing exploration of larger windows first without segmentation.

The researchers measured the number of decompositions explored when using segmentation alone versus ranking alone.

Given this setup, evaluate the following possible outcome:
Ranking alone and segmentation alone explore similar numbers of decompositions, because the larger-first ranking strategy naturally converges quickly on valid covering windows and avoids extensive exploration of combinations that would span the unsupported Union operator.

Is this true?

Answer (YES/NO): NO